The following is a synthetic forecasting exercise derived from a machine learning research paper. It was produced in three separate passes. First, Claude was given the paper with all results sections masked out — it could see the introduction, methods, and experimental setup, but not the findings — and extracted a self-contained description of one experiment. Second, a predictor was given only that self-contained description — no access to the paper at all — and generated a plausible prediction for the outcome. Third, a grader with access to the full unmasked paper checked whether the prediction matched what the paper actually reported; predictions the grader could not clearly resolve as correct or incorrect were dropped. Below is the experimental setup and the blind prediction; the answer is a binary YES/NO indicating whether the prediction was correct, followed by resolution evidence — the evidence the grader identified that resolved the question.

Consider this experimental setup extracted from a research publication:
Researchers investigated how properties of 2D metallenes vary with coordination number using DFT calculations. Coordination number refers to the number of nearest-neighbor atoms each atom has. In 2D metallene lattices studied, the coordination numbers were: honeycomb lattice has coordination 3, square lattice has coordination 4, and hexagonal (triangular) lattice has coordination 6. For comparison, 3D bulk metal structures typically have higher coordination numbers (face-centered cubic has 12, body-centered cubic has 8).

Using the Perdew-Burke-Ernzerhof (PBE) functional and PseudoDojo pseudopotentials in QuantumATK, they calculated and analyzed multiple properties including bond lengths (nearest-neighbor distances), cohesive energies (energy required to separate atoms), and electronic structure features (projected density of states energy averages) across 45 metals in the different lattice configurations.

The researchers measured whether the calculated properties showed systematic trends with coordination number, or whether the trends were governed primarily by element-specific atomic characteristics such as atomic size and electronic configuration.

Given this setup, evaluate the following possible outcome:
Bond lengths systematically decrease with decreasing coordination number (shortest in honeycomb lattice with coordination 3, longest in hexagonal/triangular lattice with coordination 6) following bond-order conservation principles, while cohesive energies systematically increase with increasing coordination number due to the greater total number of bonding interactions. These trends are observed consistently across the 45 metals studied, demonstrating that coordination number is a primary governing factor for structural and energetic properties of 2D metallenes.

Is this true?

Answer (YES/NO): NO